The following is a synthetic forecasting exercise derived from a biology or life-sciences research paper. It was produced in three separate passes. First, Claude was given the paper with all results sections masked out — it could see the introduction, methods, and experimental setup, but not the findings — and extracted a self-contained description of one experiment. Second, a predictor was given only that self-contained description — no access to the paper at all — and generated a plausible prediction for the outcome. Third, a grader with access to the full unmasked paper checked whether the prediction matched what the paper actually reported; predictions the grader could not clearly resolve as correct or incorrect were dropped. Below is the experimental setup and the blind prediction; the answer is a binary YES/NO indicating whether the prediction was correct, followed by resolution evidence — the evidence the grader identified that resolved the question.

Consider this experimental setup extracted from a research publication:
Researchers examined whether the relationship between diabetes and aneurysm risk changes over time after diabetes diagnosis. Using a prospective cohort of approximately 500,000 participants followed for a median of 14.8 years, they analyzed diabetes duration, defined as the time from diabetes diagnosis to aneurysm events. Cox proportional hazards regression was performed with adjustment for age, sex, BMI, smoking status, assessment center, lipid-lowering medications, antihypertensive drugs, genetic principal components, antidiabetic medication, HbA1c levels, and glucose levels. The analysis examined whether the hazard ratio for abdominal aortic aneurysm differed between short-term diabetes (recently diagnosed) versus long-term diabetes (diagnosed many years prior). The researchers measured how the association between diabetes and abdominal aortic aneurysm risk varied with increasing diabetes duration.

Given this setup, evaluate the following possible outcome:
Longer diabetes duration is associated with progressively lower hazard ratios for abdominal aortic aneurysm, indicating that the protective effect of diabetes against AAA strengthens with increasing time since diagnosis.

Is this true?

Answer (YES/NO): NO